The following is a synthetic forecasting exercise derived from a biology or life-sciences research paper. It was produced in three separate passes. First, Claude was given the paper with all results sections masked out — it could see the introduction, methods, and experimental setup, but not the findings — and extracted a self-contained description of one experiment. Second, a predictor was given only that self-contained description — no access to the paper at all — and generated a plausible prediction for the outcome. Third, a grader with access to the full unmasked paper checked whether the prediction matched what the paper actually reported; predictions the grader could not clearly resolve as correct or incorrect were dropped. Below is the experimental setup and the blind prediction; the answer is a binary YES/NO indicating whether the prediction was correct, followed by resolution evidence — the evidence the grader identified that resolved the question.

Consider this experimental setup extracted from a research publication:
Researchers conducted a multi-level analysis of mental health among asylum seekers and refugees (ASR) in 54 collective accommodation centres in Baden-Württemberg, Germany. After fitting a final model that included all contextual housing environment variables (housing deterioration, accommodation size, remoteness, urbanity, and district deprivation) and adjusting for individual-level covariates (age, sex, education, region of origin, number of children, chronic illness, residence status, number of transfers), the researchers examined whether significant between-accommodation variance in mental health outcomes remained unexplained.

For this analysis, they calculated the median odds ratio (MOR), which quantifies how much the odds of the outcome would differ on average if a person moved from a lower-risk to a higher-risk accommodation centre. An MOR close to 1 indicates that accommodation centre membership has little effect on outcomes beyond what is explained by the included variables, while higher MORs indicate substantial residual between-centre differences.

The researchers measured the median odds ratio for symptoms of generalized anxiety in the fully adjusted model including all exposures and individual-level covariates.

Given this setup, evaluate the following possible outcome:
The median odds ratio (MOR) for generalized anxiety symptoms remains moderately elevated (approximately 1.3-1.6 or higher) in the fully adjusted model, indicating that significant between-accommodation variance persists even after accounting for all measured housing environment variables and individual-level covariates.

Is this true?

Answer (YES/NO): YES